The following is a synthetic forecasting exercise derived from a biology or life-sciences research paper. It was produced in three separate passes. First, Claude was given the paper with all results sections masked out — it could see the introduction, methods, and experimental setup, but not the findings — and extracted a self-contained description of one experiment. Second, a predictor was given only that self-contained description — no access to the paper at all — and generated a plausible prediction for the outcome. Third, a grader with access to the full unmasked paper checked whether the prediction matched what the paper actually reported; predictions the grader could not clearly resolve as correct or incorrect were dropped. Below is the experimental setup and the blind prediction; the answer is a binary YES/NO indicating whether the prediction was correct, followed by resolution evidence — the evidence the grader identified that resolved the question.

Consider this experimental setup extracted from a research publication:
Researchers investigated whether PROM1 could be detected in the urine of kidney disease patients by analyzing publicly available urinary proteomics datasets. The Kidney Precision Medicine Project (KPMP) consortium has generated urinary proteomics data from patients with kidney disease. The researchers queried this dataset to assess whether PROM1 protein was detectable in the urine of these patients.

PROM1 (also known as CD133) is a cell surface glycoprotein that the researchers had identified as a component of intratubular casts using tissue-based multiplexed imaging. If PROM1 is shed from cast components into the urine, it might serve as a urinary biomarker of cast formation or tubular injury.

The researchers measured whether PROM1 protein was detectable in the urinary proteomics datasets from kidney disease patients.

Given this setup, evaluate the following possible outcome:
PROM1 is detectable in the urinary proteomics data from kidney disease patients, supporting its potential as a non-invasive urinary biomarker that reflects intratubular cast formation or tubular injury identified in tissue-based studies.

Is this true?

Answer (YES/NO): YES